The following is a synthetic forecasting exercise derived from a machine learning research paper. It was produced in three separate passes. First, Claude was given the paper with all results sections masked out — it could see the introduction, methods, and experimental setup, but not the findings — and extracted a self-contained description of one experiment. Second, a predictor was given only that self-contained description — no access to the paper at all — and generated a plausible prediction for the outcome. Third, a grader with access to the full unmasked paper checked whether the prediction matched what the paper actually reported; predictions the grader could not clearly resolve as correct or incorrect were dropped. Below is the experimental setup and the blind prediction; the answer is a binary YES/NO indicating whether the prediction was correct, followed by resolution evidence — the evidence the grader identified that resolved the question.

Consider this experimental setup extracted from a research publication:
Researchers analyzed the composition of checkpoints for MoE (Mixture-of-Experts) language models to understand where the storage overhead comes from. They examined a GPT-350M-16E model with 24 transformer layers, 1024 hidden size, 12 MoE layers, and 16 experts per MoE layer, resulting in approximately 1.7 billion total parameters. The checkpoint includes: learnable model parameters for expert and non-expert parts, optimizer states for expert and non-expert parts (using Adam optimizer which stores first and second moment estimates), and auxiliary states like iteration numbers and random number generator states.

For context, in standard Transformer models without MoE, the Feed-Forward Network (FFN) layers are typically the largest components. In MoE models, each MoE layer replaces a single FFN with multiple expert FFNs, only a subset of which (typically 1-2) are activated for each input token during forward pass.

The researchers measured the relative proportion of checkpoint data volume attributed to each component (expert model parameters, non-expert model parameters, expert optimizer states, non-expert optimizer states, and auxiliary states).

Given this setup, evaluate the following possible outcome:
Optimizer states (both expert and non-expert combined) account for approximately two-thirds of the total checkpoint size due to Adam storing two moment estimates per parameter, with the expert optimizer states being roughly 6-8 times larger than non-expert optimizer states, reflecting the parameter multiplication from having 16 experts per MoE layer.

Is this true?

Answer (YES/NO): NO